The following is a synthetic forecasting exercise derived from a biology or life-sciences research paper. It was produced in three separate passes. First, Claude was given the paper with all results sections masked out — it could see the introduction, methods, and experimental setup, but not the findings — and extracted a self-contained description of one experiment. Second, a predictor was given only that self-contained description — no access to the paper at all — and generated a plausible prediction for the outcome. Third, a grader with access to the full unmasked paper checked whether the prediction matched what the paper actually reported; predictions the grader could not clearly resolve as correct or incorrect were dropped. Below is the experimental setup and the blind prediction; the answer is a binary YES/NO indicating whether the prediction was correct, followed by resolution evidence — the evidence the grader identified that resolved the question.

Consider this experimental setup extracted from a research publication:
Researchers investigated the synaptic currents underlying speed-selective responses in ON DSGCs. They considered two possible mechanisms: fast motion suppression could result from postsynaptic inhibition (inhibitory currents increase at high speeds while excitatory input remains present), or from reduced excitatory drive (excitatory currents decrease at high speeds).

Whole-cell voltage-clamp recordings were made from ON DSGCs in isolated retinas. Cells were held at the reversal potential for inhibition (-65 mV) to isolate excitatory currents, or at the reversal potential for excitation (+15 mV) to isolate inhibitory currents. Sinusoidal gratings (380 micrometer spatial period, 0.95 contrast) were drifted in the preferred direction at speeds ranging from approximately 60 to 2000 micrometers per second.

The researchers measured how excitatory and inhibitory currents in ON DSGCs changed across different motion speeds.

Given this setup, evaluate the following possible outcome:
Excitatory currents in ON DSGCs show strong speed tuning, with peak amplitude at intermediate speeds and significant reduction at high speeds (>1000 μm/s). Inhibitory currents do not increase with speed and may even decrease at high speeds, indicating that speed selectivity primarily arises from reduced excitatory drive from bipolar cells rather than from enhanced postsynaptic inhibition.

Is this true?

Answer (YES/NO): NO